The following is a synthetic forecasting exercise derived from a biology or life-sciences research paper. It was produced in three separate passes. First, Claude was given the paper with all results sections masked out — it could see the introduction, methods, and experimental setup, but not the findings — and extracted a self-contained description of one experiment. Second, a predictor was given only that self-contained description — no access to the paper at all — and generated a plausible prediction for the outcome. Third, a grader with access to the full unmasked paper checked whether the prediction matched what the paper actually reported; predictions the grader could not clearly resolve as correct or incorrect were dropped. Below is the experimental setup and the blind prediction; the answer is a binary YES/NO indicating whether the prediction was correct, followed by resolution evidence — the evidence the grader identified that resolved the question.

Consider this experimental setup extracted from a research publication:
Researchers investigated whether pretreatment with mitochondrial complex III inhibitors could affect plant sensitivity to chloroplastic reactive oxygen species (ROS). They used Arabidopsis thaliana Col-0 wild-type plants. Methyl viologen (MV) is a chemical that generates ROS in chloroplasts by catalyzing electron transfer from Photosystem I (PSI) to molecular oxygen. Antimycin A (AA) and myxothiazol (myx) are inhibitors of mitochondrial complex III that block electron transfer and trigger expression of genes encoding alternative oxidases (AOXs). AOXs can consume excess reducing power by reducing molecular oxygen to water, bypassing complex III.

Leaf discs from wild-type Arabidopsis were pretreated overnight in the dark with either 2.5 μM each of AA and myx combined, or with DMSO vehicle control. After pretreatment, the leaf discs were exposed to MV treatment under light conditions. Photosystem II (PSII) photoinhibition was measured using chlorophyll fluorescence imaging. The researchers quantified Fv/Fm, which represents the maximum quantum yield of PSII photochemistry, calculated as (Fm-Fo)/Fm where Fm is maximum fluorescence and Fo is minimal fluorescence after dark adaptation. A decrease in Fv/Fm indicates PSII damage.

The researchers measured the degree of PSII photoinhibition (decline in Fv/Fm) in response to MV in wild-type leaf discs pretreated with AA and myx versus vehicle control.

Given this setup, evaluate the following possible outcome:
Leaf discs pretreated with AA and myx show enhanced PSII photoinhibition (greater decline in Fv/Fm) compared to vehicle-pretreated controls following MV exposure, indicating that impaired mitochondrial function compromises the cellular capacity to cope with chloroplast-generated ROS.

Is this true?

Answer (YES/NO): NO